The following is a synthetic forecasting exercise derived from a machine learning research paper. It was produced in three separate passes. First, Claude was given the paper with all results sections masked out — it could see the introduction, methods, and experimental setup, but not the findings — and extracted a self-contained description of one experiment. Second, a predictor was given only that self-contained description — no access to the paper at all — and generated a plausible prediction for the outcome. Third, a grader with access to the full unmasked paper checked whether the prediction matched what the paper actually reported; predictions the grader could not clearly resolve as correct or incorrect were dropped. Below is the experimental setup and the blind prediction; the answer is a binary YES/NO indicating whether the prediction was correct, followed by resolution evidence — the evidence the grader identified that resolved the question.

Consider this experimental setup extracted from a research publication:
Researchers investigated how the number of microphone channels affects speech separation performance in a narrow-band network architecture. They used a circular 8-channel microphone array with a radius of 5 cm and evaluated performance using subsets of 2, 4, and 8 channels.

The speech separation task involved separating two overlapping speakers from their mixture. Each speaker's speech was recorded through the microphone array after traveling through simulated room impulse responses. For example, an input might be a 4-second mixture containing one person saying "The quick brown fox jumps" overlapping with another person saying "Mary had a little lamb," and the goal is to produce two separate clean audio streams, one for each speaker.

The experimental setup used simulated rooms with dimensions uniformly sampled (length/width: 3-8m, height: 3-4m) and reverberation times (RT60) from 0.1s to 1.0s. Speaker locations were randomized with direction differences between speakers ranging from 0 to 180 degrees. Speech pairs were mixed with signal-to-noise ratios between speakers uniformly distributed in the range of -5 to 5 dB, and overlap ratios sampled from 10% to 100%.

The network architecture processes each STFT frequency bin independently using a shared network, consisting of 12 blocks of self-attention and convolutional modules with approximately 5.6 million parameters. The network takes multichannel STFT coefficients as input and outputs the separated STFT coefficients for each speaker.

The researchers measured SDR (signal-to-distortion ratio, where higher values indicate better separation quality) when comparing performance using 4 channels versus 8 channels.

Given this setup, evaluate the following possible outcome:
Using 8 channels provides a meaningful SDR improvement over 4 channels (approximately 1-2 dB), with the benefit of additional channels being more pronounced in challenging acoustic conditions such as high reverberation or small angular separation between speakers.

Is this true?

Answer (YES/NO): NO